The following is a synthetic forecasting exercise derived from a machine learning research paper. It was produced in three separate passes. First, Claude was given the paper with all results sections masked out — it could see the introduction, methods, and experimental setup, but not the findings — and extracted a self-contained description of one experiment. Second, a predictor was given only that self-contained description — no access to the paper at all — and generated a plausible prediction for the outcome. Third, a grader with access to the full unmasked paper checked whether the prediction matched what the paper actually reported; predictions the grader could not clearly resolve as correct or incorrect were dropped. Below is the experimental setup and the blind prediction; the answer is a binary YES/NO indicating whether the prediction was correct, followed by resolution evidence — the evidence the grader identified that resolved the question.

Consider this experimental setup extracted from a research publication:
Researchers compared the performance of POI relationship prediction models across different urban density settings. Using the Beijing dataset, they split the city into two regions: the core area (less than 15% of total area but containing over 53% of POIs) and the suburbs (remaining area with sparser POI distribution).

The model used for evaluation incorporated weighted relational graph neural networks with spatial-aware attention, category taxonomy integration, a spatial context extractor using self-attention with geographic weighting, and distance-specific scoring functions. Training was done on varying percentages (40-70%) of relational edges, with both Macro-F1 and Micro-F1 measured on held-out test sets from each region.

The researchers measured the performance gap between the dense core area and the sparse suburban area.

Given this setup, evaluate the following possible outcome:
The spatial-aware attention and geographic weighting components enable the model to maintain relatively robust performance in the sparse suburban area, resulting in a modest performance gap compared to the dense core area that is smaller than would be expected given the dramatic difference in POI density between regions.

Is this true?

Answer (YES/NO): YES